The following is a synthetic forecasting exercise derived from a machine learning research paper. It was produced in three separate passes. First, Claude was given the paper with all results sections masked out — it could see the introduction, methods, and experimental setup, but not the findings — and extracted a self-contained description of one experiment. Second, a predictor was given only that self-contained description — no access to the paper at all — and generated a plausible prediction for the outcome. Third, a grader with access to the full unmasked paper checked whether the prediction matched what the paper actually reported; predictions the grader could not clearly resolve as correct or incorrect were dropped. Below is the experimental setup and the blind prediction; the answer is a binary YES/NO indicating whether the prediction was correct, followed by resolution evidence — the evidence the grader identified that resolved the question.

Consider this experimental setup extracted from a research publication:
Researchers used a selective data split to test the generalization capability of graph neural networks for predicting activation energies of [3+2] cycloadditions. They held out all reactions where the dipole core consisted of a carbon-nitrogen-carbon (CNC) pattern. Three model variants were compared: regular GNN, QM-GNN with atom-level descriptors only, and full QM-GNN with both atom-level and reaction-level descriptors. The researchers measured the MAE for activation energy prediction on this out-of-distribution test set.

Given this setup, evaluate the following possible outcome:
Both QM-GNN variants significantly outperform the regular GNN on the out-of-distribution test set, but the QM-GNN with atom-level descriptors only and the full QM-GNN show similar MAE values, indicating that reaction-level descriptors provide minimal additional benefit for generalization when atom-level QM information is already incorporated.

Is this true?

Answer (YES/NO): NO